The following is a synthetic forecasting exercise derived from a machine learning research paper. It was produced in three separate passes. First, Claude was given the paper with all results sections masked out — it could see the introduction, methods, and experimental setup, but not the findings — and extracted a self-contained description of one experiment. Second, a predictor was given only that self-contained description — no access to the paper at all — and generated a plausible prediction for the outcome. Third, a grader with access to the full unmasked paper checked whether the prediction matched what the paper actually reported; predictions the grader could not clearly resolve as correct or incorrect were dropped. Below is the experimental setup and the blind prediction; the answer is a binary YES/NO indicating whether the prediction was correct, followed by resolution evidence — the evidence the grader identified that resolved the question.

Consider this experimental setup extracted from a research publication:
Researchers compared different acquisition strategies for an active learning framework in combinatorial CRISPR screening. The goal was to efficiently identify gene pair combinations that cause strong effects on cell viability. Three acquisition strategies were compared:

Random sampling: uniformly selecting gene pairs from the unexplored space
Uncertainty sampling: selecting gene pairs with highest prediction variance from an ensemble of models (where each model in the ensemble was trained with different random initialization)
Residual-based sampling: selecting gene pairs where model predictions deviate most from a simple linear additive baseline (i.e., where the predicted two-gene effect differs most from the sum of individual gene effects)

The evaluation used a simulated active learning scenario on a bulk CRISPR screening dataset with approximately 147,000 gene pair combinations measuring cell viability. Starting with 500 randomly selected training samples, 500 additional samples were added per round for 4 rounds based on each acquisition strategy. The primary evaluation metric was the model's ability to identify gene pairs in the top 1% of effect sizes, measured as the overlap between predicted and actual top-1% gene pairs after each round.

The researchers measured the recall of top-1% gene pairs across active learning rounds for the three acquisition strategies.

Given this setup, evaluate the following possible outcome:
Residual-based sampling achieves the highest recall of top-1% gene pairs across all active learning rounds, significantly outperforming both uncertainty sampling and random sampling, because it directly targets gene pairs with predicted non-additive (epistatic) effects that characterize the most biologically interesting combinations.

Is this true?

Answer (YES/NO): NO